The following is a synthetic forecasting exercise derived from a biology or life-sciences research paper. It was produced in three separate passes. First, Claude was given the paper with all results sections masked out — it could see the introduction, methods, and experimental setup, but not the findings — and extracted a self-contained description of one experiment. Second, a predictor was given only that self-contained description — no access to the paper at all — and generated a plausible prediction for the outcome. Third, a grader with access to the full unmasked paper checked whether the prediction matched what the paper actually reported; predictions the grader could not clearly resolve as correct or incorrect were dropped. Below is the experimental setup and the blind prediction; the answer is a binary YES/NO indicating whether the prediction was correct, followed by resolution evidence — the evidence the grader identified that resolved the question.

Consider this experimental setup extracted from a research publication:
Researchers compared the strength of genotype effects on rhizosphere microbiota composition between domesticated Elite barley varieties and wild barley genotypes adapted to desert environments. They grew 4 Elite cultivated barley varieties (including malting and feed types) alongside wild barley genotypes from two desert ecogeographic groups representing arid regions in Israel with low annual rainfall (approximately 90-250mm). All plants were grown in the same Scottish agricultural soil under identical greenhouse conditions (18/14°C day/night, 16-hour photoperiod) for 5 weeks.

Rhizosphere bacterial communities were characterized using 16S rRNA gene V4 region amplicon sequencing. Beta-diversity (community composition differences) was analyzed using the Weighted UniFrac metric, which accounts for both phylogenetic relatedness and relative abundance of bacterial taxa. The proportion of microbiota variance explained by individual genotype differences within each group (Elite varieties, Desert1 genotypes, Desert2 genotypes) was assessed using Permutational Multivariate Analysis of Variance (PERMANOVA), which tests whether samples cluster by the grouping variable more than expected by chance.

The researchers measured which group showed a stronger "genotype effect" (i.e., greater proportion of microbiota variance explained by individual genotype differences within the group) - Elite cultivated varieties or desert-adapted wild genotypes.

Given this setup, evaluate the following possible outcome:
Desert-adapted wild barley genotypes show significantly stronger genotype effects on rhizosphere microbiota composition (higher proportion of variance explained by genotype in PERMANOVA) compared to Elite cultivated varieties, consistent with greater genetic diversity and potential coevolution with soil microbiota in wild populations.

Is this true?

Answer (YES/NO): NO